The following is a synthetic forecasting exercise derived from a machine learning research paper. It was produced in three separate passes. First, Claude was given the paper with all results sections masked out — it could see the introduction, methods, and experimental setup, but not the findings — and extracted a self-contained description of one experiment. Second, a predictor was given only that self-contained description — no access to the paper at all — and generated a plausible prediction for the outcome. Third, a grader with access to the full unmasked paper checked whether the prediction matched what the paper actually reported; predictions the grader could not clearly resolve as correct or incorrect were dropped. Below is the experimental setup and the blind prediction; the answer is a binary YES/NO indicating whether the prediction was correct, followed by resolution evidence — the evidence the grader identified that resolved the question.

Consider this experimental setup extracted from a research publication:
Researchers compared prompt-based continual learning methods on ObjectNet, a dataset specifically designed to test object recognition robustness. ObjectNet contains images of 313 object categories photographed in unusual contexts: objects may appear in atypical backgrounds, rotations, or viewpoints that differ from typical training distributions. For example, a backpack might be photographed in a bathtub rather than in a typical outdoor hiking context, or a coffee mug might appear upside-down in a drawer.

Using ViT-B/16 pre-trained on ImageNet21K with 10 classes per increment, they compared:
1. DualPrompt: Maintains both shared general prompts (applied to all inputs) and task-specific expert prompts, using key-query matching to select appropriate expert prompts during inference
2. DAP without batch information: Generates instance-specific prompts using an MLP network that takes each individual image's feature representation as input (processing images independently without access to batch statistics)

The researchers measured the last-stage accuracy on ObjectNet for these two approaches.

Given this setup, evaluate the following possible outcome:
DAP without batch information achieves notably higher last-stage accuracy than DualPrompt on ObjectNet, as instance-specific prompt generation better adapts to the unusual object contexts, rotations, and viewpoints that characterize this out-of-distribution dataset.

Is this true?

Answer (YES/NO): NO